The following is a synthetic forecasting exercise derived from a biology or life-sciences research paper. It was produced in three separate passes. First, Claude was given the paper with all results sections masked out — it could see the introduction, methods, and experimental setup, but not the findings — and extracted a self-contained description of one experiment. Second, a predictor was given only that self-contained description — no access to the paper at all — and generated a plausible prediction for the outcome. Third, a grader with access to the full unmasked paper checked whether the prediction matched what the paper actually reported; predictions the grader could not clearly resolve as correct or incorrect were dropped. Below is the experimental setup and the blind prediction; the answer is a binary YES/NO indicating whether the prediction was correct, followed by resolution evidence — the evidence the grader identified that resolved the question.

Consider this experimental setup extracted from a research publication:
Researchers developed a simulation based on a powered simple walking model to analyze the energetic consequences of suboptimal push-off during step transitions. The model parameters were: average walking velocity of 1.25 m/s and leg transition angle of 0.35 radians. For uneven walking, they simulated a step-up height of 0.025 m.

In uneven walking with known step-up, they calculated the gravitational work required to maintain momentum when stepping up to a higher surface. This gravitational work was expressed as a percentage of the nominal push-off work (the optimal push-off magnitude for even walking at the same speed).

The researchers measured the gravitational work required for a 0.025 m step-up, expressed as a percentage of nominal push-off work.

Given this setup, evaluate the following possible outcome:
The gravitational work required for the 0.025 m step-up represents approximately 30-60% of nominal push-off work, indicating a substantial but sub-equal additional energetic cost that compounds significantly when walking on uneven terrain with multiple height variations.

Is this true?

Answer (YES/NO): NO